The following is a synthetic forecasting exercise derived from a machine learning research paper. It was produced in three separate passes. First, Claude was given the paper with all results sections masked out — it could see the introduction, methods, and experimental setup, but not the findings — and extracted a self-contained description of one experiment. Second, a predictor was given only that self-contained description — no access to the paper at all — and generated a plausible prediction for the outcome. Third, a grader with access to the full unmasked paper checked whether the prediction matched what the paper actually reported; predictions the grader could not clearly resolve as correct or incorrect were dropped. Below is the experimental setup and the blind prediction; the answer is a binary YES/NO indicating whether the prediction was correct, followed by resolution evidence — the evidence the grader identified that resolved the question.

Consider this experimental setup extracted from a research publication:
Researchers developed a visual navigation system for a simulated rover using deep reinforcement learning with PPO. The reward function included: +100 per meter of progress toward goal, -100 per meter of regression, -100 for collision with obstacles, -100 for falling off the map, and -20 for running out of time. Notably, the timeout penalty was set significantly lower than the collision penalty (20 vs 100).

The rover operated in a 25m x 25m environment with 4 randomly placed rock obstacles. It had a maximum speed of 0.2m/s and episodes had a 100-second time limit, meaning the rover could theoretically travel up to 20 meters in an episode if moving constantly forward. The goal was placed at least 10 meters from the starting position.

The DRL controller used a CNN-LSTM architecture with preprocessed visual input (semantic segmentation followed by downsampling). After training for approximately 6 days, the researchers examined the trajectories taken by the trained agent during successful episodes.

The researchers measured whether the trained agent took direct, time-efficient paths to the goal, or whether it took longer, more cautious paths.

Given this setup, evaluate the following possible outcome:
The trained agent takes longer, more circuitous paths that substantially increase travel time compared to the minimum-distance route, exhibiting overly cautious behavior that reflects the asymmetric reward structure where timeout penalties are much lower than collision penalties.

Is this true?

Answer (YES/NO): NO